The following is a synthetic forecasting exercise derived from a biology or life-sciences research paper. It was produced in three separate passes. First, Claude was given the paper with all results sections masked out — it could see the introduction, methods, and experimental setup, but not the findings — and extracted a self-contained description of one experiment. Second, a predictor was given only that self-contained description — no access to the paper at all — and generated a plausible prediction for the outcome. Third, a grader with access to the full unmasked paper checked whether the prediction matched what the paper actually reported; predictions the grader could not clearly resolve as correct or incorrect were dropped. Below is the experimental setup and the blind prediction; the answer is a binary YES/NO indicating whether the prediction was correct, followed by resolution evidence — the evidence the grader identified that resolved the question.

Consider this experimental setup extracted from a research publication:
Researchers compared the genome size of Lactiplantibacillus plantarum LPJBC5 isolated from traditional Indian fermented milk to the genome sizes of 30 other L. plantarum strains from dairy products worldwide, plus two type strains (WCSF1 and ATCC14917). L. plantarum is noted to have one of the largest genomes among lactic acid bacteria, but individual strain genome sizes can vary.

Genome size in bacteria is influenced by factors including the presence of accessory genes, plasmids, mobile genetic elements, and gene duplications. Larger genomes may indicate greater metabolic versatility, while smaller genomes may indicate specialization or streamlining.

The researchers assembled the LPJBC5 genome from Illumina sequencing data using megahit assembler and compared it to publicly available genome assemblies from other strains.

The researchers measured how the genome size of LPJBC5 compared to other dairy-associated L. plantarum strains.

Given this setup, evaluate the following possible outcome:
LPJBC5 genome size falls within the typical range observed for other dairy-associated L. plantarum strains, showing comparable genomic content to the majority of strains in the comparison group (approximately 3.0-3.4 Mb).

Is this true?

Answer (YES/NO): YES